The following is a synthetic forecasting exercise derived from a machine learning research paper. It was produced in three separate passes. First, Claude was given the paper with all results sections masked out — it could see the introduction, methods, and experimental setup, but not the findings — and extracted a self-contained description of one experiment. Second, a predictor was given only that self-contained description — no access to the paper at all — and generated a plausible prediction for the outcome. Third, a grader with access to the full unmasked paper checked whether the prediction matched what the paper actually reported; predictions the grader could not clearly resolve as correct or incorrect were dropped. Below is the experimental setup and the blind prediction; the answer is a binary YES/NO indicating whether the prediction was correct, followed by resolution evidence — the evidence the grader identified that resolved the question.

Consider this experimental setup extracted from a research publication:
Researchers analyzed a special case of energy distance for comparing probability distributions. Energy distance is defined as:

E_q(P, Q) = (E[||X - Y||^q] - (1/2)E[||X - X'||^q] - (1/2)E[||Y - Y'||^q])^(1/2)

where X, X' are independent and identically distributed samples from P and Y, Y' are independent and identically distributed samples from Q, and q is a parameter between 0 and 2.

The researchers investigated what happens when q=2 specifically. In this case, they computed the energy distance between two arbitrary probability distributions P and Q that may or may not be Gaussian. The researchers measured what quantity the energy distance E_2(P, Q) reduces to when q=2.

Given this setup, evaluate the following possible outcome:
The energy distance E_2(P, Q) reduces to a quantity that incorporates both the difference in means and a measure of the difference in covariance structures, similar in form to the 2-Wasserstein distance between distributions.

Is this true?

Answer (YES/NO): NO